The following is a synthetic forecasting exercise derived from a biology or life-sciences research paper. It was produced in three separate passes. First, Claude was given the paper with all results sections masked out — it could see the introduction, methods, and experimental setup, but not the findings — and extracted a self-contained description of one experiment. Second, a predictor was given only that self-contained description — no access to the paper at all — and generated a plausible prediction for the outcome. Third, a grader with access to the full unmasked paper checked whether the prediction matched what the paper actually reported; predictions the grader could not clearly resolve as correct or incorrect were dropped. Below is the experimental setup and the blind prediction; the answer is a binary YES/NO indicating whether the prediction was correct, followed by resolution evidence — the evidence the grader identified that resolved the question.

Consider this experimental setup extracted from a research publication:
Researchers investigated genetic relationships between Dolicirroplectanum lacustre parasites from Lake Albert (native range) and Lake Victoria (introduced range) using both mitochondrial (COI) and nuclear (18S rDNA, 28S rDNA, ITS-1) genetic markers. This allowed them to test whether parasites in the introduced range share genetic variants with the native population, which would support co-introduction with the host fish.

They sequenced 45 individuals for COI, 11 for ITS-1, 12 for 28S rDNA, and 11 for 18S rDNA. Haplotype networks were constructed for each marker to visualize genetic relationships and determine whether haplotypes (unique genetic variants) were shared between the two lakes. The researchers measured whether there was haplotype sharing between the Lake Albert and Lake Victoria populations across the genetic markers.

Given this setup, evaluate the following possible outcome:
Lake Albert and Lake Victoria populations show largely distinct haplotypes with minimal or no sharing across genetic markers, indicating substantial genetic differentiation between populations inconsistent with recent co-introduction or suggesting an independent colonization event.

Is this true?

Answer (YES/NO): NO